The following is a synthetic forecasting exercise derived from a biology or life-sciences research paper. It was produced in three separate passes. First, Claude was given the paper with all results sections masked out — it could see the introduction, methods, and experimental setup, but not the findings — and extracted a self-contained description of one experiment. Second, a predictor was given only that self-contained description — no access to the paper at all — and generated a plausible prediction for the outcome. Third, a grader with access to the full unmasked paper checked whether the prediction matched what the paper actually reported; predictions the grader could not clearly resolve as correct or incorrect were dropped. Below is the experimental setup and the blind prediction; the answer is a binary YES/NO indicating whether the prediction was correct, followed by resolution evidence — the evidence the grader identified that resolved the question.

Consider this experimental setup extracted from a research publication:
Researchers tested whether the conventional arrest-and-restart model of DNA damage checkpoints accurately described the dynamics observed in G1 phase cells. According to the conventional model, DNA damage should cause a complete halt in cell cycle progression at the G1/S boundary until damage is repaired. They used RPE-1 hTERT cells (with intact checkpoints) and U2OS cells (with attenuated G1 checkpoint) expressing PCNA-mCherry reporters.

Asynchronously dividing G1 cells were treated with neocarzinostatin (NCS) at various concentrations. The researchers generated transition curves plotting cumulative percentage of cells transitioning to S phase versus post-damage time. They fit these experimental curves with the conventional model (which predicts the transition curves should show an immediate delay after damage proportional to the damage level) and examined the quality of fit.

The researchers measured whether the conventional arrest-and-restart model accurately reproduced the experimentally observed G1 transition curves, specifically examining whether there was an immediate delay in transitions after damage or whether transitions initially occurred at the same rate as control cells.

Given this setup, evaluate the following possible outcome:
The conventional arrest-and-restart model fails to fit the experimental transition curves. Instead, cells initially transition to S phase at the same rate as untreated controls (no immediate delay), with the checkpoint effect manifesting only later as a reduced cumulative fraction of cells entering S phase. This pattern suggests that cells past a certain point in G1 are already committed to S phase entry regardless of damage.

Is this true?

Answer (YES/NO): YES